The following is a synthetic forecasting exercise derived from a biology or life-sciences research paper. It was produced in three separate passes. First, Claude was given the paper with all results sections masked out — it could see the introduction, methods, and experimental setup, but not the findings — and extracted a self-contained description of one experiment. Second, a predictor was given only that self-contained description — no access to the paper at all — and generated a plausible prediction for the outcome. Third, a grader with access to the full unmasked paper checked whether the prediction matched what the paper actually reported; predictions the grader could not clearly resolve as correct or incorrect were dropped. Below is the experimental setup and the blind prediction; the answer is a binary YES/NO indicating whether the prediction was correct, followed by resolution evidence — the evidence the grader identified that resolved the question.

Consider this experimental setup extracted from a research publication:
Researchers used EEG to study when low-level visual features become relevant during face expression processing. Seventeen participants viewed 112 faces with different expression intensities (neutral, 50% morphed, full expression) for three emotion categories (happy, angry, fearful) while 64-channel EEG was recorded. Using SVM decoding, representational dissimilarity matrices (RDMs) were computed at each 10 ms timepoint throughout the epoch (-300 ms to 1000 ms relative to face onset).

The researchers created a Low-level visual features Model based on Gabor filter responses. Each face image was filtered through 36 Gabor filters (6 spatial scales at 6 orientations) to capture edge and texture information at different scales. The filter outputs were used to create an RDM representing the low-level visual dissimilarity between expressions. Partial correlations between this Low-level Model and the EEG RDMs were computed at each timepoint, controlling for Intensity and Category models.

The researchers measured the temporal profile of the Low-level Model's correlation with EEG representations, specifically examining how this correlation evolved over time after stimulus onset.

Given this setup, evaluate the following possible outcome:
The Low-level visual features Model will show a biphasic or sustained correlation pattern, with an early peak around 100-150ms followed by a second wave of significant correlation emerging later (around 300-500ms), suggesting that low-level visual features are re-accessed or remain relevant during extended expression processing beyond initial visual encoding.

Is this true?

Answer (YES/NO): NO